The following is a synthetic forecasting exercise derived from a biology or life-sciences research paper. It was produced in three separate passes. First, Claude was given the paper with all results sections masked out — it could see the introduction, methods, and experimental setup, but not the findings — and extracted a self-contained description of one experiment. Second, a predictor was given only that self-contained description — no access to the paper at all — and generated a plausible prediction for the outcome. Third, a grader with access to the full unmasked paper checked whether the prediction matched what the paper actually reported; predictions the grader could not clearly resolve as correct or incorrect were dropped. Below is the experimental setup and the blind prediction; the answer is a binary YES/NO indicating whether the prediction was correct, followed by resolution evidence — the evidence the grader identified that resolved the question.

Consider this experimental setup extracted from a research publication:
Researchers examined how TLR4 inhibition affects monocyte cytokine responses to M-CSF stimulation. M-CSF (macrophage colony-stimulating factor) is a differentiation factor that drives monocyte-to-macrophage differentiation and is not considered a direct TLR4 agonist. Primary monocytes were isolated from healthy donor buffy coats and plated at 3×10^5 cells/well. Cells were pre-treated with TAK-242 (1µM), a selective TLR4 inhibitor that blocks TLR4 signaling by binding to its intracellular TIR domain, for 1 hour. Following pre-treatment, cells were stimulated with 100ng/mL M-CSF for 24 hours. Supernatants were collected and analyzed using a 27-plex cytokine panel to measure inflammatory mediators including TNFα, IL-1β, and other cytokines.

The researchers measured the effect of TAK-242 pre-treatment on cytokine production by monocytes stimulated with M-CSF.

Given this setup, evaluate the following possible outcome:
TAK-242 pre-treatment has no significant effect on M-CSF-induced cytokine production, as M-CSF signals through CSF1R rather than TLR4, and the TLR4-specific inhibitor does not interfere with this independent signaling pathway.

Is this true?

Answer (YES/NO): NO